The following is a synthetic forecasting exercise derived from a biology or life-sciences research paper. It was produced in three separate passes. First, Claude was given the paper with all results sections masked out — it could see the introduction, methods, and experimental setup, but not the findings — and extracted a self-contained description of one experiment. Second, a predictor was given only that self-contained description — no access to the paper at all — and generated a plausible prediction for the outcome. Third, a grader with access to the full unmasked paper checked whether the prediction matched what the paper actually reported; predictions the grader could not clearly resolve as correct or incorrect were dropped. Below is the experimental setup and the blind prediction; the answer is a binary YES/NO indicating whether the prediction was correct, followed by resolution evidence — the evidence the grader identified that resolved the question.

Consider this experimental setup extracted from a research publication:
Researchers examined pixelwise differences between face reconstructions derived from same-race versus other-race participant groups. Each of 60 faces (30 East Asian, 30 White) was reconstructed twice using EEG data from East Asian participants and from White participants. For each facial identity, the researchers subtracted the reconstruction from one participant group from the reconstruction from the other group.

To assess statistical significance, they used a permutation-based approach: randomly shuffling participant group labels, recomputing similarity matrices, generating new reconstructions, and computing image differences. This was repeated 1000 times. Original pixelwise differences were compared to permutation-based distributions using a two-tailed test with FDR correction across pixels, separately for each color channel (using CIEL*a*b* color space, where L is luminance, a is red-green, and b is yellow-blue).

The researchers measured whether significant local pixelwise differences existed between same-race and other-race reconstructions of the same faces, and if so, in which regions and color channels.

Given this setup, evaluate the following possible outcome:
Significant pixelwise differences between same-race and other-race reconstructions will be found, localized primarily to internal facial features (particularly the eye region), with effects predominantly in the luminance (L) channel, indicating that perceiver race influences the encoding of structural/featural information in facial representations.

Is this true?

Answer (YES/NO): NO